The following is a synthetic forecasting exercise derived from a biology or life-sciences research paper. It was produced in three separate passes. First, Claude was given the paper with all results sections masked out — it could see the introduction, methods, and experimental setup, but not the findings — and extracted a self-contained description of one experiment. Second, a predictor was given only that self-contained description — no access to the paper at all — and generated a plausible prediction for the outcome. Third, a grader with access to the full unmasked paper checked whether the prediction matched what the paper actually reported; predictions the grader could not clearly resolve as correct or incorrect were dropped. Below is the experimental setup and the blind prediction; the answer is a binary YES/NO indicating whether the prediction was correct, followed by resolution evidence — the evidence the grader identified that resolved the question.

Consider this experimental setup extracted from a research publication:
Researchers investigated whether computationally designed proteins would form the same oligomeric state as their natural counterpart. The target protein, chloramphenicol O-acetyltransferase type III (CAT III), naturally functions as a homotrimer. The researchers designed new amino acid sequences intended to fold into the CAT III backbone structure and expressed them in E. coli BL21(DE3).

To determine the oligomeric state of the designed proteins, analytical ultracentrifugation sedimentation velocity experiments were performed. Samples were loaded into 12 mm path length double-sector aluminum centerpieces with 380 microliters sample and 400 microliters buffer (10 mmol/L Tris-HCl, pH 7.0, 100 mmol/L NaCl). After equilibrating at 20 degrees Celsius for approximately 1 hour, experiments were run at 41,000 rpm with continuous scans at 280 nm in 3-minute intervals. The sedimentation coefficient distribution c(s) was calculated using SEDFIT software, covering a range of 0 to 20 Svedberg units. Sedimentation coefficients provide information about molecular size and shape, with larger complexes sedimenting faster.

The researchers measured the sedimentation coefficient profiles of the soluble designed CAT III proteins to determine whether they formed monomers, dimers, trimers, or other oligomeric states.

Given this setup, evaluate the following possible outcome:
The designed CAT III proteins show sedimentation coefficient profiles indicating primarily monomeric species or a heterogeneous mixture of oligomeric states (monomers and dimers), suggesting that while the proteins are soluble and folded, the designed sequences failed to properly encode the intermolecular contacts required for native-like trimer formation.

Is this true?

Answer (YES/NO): YES